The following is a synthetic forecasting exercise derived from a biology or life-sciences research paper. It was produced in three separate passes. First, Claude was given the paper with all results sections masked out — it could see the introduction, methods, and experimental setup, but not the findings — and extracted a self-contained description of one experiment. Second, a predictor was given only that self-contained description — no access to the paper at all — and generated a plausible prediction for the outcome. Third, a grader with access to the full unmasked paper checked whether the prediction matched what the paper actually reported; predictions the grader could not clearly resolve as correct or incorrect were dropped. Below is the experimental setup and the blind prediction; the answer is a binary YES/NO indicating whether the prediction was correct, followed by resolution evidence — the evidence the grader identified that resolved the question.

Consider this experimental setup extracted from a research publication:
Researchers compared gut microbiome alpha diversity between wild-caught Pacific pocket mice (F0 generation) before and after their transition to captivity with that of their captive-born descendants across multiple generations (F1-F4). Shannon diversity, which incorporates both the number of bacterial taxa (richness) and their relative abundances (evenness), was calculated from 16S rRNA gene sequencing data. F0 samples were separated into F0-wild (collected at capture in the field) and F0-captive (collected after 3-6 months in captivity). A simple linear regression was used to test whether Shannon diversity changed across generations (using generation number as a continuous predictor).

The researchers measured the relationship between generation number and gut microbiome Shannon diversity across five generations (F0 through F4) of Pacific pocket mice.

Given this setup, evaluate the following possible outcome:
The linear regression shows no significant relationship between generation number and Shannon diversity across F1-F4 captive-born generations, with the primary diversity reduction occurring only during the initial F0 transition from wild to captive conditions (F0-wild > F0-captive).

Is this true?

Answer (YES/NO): NO